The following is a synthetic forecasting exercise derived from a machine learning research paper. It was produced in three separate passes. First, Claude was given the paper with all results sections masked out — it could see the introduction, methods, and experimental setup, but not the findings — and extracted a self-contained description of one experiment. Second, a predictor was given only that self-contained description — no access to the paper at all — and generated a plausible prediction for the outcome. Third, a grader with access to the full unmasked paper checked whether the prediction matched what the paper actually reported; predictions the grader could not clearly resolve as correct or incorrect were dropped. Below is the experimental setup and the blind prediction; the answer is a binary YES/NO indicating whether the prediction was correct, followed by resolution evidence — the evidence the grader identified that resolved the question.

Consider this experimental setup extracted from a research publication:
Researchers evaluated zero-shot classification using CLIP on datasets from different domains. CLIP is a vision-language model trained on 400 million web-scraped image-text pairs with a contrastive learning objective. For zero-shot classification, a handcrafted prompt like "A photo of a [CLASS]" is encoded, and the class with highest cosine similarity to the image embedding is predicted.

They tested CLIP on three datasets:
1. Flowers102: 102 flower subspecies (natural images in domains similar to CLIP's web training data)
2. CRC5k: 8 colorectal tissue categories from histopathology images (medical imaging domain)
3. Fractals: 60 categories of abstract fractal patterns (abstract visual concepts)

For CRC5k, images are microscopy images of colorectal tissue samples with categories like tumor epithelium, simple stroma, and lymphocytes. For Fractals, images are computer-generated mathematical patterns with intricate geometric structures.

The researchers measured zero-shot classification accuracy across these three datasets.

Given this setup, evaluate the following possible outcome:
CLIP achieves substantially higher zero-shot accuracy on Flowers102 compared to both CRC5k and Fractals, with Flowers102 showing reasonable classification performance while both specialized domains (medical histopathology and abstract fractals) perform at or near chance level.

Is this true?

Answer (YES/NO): NO